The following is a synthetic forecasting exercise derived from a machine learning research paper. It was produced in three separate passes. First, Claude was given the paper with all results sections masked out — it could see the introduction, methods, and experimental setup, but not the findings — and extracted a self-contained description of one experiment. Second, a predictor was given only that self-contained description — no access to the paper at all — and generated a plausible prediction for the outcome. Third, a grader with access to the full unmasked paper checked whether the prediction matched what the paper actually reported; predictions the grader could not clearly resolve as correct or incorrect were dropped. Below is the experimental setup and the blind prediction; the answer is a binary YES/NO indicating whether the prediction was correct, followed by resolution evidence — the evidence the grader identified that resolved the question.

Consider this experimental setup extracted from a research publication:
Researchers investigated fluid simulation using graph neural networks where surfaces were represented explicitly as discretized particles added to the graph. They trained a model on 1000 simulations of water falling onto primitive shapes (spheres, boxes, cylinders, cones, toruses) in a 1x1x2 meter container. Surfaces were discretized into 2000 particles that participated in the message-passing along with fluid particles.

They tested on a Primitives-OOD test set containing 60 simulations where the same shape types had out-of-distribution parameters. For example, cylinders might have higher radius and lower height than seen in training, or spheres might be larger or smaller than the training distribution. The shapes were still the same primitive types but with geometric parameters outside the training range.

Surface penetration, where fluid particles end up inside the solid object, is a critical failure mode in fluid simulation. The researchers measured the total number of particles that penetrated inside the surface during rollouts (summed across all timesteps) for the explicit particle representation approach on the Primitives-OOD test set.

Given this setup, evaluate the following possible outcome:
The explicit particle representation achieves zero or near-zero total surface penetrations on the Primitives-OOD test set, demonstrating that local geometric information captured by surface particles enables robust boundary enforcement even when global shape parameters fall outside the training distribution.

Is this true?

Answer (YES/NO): NO